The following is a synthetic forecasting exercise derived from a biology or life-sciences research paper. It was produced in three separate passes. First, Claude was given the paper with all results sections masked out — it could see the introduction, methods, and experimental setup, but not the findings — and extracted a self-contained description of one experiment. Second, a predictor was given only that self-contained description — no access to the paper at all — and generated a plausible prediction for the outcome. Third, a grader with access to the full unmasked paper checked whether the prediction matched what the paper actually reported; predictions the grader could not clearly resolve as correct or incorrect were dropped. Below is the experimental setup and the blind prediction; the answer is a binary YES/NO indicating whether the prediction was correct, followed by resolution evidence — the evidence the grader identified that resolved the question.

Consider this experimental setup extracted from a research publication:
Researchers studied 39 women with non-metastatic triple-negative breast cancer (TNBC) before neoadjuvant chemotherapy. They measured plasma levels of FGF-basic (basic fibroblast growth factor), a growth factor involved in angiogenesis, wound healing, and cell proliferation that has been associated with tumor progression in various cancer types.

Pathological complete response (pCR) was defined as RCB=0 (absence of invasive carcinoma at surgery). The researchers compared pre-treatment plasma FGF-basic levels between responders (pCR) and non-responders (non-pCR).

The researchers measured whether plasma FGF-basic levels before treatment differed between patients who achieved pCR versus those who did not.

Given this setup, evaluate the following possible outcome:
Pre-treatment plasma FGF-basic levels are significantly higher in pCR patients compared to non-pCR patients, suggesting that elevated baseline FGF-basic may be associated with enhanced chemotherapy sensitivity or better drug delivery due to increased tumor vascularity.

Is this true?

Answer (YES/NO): YES